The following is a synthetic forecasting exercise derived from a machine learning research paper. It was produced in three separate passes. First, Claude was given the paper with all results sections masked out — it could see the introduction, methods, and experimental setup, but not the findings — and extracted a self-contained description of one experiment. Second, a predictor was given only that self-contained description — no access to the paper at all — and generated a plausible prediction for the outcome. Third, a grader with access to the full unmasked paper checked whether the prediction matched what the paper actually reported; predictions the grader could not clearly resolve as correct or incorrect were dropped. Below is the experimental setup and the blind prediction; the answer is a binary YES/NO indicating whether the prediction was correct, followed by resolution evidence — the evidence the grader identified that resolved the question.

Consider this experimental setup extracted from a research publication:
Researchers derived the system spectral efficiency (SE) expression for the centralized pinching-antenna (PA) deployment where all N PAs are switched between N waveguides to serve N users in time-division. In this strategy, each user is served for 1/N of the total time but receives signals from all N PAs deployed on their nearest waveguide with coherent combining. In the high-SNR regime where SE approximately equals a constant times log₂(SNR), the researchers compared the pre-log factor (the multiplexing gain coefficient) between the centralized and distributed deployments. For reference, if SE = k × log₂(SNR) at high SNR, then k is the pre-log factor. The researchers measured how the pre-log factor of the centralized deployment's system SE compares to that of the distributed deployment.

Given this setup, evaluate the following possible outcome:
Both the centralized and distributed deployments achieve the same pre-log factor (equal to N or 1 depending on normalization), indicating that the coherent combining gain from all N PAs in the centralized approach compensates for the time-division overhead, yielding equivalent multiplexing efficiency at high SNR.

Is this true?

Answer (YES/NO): NO